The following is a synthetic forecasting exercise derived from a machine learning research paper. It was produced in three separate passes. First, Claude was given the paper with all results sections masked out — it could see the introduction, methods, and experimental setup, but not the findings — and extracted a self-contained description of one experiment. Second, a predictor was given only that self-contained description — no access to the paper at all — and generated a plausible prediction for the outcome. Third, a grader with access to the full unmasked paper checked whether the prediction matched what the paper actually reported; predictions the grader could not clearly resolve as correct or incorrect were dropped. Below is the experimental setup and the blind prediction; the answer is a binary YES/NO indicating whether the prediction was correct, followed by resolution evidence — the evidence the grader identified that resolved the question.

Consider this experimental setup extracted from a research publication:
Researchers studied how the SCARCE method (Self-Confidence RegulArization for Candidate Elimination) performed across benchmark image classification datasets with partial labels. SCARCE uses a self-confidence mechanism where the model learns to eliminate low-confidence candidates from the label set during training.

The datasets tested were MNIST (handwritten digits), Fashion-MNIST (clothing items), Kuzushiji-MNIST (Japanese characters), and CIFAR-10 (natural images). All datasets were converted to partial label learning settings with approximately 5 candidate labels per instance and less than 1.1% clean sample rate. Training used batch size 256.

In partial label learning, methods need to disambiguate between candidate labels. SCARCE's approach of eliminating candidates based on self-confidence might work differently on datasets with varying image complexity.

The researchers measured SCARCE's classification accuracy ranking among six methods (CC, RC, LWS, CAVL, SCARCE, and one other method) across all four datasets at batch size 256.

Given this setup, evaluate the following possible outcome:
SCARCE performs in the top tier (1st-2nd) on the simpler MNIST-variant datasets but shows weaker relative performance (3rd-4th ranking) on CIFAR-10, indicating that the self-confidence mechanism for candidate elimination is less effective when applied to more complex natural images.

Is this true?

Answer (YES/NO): NO